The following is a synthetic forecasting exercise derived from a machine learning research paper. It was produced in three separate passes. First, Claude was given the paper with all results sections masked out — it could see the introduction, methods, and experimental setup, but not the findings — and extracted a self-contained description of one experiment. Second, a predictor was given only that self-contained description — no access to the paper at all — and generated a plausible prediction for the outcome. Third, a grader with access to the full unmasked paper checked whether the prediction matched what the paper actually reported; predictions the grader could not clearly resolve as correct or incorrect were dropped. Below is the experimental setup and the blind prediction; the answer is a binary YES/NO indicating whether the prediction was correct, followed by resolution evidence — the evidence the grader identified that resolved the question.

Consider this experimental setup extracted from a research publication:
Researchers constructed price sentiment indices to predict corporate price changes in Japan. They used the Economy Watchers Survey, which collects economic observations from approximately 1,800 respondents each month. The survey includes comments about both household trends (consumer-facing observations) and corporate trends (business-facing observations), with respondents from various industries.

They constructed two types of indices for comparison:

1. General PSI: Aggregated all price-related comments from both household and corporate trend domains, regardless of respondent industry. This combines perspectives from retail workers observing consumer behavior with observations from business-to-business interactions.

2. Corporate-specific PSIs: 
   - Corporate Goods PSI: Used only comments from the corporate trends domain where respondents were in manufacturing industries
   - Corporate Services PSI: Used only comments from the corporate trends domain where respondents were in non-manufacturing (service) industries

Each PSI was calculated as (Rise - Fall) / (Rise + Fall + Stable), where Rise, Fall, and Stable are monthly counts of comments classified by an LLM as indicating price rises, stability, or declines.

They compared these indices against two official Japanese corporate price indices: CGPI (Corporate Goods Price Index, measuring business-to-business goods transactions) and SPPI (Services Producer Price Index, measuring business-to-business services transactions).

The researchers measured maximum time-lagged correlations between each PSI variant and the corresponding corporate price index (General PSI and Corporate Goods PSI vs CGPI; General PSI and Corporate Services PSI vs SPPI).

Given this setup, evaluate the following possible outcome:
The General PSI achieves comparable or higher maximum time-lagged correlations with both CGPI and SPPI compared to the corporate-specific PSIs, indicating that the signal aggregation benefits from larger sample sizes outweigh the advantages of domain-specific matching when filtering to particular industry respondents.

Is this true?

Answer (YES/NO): YES